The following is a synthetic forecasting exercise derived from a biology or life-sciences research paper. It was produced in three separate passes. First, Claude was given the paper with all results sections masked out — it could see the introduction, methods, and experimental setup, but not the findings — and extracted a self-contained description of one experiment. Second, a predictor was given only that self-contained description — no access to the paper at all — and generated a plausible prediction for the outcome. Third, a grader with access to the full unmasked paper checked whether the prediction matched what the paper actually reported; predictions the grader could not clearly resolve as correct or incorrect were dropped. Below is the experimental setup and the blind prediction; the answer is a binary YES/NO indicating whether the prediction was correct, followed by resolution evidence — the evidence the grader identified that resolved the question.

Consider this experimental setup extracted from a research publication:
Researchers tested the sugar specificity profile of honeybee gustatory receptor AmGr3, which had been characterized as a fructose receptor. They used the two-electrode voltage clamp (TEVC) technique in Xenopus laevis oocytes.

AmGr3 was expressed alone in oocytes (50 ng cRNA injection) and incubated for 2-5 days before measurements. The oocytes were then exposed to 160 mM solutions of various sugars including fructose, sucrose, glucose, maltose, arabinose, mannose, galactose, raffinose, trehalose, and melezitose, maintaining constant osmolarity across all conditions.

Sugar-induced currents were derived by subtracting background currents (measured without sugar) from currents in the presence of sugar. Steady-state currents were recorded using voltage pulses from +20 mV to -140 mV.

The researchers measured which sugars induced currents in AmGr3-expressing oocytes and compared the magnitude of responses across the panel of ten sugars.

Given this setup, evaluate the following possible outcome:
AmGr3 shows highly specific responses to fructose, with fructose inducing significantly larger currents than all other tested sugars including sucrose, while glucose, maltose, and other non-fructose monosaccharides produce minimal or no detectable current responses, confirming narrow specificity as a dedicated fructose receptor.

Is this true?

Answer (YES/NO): YES